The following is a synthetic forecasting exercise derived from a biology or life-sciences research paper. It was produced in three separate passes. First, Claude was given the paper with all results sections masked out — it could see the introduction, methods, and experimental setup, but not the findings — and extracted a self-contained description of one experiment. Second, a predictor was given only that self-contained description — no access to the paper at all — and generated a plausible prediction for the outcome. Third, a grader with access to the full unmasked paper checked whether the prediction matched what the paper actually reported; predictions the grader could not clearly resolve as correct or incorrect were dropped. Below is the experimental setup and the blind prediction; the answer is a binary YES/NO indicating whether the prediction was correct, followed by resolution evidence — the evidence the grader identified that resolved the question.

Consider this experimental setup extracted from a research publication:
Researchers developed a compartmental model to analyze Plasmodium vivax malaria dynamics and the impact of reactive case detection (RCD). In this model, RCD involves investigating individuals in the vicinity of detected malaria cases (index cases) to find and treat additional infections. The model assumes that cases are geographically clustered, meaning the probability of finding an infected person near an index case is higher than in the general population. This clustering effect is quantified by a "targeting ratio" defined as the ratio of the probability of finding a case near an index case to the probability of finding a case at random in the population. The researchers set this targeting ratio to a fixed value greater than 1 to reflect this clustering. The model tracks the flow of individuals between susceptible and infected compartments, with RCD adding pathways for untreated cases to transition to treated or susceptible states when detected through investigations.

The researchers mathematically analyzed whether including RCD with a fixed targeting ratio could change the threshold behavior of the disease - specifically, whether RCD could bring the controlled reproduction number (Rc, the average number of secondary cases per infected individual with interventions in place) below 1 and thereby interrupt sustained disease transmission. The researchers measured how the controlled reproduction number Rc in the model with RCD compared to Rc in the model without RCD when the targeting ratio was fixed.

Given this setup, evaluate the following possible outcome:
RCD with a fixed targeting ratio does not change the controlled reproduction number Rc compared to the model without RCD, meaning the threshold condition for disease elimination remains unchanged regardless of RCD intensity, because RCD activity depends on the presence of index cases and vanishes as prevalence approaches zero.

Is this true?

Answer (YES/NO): YES